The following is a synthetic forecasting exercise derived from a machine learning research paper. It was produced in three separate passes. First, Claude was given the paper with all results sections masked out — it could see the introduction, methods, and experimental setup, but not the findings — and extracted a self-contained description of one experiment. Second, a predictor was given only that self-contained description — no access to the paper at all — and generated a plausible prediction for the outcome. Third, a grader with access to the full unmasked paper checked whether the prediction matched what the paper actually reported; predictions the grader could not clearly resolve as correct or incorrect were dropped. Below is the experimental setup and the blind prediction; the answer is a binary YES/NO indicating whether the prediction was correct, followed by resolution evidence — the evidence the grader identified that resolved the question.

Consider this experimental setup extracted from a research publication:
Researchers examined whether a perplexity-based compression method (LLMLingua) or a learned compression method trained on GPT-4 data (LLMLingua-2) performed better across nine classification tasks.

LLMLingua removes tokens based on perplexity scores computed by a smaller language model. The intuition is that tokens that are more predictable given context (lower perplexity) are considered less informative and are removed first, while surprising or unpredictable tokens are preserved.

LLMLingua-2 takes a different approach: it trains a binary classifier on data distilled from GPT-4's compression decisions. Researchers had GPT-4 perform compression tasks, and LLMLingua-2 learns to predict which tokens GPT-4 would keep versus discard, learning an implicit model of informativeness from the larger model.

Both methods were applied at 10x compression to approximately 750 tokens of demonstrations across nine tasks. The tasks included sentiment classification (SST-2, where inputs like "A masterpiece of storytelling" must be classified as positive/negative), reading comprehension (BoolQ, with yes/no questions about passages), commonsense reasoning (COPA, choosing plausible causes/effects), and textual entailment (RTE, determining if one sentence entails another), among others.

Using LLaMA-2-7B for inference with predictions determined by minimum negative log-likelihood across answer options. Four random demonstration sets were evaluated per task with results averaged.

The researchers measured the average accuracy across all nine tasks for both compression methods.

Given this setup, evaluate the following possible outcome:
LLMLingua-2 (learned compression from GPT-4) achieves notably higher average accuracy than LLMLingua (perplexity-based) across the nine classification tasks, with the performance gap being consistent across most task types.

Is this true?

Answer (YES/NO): NO